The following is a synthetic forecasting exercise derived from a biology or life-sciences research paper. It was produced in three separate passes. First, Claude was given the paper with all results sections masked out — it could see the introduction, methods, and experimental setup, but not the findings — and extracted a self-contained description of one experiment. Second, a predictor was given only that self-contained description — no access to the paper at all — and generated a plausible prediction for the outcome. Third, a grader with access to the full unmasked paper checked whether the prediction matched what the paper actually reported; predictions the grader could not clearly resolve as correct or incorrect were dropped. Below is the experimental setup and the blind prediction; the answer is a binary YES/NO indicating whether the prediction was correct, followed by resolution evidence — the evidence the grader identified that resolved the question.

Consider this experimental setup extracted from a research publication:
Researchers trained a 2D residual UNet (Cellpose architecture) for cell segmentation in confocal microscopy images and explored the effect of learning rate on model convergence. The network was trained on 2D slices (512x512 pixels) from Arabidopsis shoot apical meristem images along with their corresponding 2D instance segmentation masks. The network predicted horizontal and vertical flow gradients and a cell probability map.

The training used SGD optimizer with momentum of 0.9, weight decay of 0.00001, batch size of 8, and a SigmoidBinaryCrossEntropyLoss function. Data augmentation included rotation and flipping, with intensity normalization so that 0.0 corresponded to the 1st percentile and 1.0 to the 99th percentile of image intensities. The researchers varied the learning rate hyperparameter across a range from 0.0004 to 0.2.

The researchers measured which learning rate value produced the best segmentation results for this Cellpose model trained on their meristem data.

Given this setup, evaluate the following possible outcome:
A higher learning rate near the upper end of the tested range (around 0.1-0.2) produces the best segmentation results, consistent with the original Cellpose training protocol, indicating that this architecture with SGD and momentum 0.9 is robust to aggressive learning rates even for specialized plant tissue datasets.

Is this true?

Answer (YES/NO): NO